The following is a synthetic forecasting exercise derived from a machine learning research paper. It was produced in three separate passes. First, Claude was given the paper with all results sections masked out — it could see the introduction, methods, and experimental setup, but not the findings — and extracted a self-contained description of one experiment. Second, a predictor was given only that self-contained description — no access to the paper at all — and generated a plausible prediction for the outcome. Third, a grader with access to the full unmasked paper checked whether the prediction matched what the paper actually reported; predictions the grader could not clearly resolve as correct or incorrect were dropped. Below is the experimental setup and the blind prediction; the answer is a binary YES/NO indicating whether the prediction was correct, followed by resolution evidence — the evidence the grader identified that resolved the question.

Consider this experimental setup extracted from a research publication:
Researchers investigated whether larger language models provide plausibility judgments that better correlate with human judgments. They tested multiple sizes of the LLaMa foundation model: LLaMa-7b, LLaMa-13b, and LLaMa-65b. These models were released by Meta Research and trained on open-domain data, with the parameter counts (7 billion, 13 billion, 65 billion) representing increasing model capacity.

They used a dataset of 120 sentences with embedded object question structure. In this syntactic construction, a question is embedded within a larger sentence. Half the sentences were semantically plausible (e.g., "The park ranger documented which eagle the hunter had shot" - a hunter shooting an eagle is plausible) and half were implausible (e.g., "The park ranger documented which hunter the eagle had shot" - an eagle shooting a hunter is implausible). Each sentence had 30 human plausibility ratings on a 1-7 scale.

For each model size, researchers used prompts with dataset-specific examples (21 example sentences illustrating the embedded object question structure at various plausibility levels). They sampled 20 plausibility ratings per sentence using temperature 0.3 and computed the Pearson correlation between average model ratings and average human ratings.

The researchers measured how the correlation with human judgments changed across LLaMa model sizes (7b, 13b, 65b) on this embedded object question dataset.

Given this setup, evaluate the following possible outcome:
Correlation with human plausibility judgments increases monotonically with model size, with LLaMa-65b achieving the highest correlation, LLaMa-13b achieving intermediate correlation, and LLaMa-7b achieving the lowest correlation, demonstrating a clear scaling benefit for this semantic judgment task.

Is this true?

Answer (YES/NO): NO